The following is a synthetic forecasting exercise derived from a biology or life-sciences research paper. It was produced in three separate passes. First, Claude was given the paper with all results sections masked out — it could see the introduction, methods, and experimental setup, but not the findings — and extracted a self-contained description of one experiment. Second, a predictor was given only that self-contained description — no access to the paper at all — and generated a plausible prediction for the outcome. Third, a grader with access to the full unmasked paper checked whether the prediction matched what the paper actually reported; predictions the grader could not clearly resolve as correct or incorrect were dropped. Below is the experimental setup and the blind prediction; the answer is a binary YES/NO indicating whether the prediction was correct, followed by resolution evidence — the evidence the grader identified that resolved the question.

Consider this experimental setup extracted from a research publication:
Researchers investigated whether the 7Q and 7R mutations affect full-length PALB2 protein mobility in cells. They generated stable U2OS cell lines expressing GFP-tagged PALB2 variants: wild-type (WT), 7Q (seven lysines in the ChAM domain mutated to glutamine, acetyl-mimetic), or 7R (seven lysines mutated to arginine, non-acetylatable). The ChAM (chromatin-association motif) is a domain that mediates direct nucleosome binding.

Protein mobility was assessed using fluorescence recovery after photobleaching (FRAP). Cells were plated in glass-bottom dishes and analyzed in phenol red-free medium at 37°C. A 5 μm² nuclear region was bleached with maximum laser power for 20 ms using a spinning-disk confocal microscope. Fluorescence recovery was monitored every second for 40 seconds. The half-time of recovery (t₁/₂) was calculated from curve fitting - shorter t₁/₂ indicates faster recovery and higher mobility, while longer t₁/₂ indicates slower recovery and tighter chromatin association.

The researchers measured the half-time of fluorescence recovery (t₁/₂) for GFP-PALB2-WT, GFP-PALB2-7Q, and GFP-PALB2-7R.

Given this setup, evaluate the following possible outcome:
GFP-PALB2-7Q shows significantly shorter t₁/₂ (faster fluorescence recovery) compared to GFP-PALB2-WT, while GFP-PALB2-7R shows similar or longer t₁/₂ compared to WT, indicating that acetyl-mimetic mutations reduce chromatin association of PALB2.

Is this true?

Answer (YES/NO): YES